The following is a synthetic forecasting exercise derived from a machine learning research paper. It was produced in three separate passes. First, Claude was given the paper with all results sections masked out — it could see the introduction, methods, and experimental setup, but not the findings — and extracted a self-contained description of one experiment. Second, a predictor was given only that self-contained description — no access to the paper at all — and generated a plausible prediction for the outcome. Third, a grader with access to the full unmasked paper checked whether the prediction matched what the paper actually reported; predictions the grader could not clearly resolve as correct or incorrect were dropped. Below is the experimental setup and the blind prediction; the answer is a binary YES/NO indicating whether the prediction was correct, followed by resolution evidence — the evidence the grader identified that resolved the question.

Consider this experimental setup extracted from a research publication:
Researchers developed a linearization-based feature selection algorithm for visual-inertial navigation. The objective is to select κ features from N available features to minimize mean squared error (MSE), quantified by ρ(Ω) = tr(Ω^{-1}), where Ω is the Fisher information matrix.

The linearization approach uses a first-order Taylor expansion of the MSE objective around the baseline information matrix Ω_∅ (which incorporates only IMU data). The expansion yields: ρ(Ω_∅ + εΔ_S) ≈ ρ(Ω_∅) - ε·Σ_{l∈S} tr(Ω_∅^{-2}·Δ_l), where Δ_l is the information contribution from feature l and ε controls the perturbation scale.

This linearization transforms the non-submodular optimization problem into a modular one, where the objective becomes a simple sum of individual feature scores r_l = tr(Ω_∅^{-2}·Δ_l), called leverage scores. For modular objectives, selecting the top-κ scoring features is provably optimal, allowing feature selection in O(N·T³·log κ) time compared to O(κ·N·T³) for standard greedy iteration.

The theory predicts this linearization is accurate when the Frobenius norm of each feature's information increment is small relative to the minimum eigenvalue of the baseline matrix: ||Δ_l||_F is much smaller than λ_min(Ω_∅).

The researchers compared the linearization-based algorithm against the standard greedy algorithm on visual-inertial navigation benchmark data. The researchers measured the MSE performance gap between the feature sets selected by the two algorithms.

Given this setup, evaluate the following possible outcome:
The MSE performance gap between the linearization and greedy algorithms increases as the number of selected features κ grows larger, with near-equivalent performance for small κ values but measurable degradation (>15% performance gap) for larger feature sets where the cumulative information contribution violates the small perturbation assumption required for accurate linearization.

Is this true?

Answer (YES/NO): NO